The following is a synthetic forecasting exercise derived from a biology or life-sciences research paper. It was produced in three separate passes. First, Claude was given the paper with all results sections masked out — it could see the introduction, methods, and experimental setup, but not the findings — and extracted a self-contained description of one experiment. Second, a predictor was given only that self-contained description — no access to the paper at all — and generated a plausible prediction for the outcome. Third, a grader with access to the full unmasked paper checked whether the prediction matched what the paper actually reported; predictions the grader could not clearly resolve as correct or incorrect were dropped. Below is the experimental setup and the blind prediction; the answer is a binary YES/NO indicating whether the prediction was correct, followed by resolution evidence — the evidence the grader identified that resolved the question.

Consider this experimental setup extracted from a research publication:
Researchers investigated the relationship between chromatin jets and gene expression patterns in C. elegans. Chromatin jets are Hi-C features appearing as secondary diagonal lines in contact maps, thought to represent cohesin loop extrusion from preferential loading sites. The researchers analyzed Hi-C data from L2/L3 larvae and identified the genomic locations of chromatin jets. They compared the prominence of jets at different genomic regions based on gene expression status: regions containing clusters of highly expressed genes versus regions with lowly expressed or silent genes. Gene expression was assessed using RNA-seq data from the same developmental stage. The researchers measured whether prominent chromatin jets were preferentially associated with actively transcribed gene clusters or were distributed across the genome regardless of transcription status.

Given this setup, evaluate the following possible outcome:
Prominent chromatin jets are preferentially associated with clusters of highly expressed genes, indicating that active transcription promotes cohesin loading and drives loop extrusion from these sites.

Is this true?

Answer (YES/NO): YES